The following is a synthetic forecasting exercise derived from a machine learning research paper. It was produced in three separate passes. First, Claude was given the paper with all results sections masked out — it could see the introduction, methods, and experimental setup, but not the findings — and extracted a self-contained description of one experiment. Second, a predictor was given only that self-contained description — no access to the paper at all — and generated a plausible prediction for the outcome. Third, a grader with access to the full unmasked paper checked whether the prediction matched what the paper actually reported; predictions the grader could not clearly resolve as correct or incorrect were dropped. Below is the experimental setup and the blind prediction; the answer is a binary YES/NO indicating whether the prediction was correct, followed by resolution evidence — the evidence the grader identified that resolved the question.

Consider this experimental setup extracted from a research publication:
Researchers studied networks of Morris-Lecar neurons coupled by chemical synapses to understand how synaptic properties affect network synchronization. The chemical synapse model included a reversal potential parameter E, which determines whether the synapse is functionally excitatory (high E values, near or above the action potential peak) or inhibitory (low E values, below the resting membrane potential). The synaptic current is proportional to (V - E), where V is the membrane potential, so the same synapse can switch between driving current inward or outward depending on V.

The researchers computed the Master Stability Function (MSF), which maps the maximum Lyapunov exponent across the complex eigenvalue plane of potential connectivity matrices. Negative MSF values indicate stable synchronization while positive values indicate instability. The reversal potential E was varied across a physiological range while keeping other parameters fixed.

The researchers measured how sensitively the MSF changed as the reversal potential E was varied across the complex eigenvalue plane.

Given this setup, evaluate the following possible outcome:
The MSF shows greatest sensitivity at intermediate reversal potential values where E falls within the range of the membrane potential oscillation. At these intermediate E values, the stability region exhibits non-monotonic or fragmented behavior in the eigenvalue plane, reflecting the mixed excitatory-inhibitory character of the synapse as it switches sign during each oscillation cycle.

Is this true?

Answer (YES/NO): NO